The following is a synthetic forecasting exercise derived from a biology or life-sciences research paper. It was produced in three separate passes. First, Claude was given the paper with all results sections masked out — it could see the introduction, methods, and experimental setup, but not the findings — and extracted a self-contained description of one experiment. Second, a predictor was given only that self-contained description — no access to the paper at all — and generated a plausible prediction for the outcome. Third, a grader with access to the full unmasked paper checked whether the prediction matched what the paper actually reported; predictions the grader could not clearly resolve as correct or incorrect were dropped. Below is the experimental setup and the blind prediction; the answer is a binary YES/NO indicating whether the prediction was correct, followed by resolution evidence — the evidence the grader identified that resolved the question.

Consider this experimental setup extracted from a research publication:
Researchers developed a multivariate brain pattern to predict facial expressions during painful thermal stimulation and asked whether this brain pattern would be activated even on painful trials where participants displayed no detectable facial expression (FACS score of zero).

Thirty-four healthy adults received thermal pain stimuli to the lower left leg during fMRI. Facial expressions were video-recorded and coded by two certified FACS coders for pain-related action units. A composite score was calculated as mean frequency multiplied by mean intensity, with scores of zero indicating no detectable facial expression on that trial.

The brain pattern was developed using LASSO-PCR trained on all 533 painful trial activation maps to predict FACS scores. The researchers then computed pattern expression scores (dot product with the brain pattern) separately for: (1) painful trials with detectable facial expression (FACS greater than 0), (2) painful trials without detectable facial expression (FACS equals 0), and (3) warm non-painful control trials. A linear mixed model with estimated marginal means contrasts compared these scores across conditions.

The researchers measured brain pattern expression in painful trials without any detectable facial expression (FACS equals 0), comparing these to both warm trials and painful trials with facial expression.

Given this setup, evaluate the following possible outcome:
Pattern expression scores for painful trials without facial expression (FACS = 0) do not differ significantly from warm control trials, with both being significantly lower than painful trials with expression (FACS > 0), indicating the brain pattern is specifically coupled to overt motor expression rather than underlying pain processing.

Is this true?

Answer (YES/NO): YES